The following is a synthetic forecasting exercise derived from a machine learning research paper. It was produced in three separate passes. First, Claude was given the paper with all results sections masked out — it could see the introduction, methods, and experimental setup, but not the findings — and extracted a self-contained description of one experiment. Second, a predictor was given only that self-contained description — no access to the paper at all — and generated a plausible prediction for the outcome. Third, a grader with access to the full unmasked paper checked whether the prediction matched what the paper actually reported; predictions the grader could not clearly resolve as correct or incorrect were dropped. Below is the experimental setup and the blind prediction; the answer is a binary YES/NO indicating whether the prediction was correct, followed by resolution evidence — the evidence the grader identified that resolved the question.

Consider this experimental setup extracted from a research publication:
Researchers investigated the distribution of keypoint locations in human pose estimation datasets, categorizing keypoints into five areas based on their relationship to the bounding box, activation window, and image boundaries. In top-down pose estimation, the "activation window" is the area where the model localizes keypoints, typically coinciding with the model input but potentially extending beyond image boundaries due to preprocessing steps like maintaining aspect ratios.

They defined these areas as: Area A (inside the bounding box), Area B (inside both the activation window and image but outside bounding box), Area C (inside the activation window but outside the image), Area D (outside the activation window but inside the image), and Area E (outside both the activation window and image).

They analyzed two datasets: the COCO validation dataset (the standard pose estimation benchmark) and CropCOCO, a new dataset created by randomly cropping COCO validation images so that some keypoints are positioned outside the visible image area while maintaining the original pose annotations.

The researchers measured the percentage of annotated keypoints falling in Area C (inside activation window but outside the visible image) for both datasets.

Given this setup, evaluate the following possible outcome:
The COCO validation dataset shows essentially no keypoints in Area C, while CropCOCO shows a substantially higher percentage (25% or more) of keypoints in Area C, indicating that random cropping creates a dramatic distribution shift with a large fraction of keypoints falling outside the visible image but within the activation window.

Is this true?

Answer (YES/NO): NO